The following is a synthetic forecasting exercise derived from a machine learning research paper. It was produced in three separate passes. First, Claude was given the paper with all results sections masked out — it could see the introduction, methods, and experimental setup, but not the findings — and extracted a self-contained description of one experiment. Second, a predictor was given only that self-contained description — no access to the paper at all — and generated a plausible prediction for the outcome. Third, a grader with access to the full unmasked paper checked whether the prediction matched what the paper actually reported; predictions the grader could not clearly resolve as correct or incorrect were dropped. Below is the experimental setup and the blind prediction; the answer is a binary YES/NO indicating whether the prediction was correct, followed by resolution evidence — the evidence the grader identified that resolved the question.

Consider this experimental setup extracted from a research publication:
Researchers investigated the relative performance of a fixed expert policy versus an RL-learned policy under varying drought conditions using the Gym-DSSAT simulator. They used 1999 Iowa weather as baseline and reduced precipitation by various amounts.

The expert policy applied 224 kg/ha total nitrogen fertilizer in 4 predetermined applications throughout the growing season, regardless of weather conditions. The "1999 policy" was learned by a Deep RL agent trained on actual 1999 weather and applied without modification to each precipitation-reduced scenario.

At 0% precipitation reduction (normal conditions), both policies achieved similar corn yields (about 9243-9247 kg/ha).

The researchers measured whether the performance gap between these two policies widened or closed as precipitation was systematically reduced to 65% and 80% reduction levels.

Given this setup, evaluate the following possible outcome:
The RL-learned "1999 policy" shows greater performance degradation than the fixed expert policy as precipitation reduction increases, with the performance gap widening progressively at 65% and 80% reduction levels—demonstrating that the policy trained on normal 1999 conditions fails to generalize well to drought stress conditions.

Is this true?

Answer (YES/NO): YES